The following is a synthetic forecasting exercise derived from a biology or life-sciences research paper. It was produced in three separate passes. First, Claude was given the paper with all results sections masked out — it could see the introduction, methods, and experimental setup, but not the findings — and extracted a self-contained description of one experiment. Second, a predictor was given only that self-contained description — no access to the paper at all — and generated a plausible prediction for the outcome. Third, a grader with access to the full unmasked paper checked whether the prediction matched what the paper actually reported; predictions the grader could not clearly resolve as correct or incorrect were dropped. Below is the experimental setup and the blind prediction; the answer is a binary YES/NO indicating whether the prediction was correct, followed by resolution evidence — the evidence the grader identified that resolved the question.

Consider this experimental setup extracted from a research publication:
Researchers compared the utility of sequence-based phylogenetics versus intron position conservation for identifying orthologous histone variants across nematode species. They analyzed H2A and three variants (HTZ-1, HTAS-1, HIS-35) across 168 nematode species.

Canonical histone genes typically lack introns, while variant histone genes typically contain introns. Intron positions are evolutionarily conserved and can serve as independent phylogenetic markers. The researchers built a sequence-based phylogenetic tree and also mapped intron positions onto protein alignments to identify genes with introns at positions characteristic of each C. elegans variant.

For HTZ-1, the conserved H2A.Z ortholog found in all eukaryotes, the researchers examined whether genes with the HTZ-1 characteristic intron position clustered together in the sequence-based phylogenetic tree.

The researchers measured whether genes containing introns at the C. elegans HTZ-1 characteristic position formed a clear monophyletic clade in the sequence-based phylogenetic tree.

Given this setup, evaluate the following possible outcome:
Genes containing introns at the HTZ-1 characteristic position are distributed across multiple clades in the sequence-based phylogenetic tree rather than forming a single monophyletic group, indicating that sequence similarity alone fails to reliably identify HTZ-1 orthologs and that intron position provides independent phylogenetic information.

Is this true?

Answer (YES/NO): YES